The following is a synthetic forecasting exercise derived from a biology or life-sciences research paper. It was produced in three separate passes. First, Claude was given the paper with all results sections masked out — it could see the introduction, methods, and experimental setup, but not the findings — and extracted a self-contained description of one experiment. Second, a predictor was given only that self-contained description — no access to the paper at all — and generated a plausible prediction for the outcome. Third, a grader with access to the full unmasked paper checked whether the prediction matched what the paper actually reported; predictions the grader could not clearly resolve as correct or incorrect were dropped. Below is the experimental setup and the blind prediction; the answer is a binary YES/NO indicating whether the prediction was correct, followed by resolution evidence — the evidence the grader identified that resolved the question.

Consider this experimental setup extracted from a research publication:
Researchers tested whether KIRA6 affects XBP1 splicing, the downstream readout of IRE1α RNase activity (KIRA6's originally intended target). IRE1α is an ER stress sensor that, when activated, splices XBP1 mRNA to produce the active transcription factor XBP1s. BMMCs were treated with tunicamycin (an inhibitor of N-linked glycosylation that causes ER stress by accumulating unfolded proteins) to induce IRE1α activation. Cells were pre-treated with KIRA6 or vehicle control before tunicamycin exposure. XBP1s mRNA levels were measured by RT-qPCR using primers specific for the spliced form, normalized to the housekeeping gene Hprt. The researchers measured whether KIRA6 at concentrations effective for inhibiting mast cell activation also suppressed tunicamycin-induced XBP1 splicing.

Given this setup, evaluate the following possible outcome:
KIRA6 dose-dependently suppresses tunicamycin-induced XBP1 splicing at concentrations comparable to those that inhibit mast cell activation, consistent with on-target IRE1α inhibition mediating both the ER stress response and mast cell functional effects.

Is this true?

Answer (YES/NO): NO